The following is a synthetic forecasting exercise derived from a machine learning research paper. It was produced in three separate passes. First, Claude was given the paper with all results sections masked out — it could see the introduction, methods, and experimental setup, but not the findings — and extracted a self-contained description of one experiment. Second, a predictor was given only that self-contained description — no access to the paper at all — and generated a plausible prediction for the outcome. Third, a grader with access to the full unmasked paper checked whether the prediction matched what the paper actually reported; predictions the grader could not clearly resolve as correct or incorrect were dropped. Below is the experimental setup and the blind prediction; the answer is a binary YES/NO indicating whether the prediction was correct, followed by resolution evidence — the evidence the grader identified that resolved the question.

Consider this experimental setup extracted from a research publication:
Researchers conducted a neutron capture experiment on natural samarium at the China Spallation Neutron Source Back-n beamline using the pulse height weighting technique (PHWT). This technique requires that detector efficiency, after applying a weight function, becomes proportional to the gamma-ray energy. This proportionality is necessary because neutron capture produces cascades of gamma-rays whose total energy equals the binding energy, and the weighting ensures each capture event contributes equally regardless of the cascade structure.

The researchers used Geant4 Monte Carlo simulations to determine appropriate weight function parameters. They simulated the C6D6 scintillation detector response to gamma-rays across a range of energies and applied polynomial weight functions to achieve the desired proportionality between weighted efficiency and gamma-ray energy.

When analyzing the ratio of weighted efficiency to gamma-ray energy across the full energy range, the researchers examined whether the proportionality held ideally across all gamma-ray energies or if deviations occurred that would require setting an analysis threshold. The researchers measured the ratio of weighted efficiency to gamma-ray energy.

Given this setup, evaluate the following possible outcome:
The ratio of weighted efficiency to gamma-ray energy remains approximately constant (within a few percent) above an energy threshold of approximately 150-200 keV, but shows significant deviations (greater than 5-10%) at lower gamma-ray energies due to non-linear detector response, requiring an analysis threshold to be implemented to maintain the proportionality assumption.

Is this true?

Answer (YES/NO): NO